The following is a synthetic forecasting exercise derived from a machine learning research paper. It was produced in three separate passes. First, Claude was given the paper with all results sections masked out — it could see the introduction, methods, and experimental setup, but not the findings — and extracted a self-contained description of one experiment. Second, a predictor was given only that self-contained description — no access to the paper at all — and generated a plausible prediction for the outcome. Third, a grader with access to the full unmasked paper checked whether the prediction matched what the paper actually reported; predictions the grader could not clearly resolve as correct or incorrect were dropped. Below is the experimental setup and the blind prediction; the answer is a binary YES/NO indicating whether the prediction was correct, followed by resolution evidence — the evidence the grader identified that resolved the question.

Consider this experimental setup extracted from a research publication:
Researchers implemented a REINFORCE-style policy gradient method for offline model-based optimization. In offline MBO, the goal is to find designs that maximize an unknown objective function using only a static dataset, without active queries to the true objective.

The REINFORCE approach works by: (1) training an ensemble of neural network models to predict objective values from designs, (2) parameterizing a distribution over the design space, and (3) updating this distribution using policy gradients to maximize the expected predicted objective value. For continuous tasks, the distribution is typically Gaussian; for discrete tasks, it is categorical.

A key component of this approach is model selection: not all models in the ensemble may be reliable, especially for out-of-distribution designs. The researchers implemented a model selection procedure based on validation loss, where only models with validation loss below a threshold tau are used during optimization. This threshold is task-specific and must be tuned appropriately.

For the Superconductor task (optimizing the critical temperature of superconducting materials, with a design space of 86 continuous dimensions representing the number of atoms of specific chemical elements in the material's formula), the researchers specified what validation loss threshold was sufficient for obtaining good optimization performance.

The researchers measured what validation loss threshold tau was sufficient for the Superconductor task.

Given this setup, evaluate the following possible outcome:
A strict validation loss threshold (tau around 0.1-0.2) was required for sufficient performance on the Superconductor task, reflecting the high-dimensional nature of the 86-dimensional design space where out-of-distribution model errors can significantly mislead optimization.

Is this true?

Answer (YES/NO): NO